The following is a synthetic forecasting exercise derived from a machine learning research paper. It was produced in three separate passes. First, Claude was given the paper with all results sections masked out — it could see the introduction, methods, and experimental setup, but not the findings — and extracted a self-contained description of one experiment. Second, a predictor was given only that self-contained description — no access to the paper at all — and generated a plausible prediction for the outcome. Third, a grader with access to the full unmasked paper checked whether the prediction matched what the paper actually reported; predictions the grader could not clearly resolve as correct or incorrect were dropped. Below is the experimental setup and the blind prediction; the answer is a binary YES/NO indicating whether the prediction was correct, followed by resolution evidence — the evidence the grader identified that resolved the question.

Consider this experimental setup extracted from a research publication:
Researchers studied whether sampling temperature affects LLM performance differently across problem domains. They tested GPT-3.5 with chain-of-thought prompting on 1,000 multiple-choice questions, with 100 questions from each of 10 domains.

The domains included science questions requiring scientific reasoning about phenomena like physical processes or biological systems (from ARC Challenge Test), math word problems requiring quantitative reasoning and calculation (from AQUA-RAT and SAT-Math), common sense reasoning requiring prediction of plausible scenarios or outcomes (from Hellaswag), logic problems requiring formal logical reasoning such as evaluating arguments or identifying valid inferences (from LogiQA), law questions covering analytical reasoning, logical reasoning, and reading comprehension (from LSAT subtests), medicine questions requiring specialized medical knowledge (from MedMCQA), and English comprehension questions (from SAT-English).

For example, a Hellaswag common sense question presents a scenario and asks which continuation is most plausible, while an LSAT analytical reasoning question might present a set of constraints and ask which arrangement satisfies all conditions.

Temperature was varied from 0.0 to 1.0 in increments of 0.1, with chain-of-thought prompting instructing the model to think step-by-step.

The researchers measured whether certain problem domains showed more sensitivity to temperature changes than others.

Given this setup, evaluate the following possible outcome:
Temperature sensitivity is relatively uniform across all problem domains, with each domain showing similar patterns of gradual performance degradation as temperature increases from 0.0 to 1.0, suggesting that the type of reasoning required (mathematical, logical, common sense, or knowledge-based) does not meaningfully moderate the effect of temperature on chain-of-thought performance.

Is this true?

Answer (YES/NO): NO